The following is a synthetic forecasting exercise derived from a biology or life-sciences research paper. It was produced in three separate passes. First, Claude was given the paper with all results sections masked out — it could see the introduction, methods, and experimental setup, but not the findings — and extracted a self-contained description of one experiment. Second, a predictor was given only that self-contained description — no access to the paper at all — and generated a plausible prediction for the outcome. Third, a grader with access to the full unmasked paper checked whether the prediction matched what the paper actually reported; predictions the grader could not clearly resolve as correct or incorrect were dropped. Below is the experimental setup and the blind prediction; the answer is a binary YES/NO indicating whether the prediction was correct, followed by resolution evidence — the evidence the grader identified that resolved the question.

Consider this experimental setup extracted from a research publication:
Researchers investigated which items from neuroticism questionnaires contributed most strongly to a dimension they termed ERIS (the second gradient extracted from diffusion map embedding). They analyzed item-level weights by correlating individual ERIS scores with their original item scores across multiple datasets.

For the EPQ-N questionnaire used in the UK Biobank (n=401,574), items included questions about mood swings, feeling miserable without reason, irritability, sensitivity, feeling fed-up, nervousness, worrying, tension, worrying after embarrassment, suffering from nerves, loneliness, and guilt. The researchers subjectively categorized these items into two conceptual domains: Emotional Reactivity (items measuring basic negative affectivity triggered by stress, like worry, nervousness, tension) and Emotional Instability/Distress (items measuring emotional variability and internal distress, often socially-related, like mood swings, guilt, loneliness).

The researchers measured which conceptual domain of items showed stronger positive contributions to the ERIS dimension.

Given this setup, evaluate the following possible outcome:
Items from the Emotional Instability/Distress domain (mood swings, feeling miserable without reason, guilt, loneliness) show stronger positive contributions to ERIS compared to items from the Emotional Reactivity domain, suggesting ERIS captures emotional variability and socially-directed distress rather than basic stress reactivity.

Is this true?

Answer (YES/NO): NO